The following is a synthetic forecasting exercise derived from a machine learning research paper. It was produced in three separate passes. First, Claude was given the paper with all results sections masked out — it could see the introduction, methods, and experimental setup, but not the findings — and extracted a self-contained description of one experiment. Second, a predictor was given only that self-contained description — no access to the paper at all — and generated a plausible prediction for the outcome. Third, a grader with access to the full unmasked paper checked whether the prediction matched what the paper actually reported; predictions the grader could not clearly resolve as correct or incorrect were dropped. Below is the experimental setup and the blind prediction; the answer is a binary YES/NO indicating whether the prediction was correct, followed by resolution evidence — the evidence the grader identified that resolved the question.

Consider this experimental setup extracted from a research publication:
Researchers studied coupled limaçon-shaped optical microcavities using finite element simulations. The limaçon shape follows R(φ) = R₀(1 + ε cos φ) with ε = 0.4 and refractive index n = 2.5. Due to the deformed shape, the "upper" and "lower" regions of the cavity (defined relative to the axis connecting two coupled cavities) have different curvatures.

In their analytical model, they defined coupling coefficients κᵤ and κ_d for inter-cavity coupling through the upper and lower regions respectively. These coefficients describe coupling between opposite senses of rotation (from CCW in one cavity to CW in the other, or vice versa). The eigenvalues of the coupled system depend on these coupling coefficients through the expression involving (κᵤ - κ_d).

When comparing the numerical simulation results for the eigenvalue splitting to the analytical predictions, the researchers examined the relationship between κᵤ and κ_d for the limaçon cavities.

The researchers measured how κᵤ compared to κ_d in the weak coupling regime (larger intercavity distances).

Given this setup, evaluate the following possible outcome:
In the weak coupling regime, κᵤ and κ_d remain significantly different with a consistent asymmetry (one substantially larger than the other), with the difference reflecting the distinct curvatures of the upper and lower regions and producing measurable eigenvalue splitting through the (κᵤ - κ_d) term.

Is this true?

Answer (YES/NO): NO